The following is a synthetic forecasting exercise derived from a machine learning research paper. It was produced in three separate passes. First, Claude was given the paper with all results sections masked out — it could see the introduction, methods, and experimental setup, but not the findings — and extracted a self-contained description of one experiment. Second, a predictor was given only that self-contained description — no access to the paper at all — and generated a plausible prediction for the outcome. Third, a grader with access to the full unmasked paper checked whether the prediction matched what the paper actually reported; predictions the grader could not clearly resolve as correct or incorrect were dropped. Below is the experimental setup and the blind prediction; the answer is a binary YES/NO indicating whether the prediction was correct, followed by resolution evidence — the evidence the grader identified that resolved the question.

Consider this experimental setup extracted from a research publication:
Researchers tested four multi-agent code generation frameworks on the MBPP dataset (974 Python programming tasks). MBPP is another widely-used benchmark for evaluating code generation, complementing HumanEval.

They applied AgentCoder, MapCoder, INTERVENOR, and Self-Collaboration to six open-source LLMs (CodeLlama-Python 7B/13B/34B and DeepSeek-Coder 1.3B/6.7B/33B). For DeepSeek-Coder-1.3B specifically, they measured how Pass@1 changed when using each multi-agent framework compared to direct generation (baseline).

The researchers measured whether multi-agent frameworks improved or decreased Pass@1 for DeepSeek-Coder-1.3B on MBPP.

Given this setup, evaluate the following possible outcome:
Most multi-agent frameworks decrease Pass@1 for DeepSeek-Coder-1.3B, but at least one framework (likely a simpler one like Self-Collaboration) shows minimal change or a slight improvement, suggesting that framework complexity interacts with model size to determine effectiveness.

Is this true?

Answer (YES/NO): NO